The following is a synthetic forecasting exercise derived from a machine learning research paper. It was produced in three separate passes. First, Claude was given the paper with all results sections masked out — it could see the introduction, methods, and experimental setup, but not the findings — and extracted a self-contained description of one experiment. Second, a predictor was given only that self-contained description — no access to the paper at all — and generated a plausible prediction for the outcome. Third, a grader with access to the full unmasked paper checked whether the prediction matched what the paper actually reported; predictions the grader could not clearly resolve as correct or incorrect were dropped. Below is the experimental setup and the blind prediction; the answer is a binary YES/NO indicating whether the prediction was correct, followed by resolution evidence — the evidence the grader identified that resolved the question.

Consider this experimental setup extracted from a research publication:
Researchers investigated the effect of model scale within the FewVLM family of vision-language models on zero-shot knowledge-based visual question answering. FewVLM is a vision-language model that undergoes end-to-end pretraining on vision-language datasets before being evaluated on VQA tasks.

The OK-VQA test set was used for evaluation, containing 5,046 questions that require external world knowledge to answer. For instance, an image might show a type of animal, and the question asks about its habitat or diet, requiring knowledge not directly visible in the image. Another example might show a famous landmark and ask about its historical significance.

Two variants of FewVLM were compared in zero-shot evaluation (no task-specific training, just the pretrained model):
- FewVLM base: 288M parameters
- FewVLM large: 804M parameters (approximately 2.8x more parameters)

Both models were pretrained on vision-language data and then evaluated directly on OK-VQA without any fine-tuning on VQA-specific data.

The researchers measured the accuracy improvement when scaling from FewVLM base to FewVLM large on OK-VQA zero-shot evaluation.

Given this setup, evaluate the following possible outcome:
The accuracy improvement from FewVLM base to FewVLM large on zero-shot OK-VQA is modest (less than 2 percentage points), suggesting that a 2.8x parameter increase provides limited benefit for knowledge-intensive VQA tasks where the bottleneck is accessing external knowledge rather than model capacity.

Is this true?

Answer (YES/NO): NO